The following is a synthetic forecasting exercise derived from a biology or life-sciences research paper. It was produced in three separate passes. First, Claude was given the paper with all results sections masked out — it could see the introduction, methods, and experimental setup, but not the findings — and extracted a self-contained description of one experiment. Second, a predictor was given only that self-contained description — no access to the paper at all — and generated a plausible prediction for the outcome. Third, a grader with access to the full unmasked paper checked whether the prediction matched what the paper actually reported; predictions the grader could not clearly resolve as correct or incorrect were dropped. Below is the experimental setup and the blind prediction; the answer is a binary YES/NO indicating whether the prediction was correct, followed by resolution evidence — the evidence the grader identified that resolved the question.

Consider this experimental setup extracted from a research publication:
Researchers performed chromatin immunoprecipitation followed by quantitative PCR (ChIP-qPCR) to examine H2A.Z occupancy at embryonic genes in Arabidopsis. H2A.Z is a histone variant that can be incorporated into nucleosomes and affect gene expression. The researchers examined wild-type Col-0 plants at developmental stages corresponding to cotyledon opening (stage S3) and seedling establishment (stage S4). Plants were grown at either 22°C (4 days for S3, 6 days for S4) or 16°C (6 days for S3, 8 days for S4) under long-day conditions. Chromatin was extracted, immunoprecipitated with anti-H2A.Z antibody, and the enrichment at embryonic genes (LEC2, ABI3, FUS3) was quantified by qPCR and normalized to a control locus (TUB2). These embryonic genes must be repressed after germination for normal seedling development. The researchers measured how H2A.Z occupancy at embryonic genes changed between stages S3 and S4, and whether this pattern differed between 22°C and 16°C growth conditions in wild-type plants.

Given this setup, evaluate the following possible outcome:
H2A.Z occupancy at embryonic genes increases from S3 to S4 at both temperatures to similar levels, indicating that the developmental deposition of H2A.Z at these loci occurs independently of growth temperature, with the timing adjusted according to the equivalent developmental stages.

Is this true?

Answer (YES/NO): NO